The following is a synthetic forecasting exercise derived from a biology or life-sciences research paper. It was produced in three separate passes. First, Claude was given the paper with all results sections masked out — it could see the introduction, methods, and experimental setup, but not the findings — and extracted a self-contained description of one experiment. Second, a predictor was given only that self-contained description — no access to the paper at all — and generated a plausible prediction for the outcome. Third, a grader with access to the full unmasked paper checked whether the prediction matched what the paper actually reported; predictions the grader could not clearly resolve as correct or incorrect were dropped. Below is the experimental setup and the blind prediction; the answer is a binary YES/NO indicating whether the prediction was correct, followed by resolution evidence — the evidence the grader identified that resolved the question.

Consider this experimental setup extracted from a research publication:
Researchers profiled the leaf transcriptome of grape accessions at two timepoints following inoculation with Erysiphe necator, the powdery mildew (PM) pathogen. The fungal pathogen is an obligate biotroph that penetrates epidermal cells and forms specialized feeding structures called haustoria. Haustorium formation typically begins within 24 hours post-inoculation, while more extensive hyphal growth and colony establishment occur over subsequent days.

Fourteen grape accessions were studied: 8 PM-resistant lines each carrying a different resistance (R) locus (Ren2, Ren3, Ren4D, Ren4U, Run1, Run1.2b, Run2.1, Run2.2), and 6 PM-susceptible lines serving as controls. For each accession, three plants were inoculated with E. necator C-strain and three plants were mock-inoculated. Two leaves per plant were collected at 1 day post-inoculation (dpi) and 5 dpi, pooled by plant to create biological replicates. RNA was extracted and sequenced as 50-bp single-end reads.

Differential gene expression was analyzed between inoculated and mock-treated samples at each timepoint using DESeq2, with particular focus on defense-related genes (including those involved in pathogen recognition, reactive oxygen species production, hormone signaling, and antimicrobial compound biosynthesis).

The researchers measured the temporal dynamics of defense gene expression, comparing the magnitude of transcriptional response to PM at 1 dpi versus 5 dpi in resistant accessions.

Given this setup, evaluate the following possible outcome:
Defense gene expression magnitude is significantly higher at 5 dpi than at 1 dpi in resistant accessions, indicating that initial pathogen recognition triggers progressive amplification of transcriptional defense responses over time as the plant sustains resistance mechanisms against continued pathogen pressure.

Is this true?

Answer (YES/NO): NO